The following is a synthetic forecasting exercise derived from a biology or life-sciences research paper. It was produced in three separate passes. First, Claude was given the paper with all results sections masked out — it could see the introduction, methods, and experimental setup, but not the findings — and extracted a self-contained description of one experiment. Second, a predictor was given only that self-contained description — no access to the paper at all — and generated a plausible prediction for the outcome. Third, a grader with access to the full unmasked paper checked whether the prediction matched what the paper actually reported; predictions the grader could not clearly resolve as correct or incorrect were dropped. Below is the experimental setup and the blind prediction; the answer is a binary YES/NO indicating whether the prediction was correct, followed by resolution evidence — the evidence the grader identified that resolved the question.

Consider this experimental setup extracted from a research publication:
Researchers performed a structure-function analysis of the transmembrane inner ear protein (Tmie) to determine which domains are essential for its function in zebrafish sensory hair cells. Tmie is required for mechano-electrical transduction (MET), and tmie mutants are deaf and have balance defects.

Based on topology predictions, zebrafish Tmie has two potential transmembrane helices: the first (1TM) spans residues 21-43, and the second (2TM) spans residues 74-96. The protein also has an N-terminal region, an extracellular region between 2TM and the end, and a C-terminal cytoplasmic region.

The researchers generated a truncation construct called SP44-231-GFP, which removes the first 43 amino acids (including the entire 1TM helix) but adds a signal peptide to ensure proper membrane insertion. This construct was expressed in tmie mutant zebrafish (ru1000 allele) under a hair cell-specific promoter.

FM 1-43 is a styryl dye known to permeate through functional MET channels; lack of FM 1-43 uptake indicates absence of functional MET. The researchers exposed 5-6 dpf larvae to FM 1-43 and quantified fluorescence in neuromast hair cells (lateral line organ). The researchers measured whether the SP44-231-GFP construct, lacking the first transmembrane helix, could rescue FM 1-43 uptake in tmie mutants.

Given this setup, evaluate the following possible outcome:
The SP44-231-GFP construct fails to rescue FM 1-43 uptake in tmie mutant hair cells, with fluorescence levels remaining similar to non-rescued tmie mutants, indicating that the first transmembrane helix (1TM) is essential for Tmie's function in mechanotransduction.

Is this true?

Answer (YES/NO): NO